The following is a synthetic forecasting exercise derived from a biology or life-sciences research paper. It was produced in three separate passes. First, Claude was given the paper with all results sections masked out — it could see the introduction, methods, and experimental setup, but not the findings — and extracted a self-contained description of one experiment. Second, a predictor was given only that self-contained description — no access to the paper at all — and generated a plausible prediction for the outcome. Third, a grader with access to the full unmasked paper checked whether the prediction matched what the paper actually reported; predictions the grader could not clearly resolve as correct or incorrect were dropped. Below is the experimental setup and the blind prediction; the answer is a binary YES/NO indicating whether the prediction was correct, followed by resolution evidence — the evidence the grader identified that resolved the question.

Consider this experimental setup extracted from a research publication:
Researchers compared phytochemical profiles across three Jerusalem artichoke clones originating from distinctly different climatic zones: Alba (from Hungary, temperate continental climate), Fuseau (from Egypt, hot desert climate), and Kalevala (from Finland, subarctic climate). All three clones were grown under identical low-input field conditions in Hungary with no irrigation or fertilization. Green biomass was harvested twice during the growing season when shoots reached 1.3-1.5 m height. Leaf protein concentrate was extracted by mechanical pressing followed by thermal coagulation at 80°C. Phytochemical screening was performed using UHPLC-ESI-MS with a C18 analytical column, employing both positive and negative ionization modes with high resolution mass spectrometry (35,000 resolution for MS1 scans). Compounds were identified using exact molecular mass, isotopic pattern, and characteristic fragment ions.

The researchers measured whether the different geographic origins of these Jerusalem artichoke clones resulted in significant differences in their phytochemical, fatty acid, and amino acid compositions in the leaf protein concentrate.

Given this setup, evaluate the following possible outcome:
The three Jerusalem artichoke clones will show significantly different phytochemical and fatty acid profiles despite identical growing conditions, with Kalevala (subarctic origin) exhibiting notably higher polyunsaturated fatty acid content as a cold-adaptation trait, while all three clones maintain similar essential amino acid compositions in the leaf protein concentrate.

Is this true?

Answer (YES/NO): NO